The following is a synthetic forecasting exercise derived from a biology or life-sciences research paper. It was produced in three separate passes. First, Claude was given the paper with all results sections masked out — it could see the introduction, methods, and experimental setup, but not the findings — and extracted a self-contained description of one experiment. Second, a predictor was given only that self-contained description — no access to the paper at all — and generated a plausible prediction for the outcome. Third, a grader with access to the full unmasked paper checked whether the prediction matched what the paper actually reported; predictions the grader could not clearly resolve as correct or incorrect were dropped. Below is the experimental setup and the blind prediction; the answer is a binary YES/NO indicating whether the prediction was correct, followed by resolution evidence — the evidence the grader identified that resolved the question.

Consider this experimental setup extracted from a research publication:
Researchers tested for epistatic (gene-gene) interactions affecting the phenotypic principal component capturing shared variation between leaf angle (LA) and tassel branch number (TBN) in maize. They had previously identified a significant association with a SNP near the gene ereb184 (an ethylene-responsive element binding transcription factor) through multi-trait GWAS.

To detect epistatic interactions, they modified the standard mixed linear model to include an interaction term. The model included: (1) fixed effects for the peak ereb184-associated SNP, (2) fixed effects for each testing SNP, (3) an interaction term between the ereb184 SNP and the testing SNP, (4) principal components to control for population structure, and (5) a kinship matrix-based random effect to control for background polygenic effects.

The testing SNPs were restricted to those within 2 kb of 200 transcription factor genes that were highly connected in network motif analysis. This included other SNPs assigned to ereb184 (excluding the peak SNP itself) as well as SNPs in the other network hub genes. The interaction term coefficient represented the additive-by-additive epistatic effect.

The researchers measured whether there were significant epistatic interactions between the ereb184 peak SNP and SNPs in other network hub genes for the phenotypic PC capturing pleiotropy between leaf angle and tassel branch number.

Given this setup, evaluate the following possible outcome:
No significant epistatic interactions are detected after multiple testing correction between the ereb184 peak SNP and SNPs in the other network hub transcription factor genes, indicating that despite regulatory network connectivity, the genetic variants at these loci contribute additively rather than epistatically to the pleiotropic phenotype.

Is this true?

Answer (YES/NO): NO